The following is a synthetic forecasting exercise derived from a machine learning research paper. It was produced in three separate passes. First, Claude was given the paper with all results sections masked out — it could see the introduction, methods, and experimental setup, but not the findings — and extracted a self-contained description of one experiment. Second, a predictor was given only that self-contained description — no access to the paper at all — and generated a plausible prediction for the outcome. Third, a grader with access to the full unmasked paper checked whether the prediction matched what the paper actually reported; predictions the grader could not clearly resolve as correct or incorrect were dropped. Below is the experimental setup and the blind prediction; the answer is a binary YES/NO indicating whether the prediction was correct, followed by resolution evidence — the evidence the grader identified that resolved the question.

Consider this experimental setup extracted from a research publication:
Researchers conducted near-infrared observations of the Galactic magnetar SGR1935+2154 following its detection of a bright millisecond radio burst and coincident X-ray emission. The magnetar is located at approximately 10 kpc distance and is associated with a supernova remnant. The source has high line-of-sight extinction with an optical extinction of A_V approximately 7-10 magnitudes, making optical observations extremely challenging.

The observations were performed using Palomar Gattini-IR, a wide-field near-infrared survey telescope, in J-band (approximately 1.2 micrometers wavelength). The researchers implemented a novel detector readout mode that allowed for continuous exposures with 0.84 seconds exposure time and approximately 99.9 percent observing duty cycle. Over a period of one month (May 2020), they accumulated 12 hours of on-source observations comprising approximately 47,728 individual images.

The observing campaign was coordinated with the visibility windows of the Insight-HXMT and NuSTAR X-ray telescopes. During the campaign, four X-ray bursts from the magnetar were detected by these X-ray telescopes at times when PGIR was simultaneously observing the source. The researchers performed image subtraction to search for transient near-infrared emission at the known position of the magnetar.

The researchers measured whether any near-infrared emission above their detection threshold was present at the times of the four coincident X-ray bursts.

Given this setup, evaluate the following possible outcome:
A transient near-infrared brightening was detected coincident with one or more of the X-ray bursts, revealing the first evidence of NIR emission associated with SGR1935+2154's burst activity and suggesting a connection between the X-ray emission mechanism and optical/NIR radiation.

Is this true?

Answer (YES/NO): NO